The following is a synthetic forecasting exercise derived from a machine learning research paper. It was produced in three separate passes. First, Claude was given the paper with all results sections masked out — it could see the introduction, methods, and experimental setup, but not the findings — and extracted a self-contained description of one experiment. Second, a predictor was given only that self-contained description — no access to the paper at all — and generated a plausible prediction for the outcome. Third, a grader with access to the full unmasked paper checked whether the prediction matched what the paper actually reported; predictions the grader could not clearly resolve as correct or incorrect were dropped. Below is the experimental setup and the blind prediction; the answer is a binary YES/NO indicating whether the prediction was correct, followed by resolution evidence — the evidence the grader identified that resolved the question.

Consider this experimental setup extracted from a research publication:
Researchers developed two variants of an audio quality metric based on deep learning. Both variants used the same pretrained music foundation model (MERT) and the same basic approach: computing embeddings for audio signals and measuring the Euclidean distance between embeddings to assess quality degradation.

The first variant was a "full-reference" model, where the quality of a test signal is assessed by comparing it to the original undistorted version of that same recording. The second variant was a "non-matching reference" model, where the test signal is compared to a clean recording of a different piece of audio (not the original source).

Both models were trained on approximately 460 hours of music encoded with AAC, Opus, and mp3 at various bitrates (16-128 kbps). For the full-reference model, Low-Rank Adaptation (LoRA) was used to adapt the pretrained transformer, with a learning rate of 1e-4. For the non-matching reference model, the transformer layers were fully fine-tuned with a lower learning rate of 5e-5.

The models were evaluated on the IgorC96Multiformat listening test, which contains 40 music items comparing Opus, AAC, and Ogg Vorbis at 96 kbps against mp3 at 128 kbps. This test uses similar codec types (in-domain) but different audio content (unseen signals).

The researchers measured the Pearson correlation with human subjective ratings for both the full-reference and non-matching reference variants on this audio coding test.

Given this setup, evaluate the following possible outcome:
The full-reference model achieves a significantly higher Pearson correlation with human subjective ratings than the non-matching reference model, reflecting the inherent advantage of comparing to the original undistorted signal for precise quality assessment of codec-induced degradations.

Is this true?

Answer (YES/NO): YES